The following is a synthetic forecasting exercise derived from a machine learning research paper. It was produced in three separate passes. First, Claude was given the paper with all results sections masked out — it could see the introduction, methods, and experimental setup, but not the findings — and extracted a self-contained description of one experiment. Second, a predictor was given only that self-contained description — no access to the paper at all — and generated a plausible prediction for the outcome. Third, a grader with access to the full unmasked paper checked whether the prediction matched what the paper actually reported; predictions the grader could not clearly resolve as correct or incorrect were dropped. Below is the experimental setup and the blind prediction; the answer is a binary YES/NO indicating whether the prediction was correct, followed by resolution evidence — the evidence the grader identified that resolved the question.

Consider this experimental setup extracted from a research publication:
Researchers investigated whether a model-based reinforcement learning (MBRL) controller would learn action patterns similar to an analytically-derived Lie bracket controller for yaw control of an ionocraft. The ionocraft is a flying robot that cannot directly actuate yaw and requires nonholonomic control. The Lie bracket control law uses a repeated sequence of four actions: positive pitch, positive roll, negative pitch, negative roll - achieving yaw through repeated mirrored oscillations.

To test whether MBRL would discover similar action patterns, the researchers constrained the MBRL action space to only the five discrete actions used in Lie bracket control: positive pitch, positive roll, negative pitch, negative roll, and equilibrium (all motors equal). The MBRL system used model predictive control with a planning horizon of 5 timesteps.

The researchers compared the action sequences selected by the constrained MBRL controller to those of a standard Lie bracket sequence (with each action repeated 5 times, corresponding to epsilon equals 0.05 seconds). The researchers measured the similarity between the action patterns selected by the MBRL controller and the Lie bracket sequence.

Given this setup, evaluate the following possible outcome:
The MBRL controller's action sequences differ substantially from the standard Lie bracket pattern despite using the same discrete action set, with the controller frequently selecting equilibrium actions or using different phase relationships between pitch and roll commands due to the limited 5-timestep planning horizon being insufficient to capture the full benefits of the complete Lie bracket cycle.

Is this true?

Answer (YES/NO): NO